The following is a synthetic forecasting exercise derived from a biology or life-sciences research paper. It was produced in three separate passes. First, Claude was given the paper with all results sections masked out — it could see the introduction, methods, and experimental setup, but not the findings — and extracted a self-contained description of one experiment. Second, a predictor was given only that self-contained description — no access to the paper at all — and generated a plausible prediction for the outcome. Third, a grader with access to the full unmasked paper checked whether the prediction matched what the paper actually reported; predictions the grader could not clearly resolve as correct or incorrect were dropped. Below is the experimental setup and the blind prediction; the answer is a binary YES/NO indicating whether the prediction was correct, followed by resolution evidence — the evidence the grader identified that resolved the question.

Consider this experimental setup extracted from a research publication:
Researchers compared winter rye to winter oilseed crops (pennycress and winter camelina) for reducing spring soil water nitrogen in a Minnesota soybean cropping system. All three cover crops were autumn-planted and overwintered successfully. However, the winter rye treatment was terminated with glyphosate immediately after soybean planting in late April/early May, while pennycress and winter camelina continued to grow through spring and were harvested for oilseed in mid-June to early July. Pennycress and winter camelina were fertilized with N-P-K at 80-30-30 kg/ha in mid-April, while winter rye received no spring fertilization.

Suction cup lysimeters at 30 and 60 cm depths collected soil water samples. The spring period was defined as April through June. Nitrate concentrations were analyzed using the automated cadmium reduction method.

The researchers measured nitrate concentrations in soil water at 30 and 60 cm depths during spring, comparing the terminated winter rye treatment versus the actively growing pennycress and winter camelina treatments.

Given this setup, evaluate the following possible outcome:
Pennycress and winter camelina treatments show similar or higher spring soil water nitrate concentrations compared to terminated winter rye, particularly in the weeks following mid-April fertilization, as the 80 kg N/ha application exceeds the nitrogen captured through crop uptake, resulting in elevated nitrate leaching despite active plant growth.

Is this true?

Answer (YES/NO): NO